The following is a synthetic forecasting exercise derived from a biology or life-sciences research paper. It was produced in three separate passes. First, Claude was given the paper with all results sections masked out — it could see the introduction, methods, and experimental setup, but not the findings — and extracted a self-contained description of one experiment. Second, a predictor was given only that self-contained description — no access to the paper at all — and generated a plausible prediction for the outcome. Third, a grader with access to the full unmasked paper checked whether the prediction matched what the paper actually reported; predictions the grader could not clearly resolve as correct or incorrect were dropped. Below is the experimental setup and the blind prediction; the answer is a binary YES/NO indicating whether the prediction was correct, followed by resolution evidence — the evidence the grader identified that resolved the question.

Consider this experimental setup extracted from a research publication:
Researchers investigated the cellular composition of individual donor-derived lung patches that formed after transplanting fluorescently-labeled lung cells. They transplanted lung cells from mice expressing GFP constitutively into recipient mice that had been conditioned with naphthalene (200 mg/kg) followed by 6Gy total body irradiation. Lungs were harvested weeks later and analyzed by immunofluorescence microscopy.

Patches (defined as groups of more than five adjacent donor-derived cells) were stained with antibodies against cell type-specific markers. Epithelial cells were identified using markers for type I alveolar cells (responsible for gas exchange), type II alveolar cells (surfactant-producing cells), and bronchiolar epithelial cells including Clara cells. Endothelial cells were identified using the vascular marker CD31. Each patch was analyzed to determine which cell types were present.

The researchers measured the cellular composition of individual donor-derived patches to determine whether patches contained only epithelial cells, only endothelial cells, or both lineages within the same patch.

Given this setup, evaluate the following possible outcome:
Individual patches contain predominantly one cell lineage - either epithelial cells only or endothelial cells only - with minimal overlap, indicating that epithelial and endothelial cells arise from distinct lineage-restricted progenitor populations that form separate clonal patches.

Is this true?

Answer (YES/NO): NO